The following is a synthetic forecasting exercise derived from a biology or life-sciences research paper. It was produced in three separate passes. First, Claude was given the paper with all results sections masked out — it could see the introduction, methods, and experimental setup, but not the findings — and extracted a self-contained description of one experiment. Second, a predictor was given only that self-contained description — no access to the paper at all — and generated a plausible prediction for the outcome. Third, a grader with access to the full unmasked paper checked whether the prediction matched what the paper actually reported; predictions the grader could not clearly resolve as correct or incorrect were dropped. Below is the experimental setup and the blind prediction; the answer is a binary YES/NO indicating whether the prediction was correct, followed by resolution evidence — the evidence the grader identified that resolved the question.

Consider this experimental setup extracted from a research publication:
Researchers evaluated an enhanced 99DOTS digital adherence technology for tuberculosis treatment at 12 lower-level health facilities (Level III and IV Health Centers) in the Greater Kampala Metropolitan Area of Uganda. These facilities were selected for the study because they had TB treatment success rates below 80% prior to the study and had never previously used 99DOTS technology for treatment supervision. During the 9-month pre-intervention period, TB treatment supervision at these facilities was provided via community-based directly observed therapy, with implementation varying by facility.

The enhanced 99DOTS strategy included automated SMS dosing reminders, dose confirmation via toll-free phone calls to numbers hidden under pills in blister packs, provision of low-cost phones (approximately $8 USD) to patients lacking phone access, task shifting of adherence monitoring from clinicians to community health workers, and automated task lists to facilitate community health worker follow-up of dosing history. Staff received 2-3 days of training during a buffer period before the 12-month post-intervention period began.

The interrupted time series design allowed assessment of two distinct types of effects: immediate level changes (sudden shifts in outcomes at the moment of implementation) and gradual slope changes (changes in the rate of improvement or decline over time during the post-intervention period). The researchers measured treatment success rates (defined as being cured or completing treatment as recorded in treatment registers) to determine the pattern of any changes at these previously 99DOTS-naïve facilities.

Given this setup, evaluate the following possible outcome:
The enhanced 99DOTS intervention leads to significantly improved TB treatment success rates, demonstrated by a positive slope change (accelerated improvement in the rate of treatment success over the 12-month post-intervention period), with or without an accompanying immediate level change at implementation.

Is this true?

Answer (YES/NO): NO